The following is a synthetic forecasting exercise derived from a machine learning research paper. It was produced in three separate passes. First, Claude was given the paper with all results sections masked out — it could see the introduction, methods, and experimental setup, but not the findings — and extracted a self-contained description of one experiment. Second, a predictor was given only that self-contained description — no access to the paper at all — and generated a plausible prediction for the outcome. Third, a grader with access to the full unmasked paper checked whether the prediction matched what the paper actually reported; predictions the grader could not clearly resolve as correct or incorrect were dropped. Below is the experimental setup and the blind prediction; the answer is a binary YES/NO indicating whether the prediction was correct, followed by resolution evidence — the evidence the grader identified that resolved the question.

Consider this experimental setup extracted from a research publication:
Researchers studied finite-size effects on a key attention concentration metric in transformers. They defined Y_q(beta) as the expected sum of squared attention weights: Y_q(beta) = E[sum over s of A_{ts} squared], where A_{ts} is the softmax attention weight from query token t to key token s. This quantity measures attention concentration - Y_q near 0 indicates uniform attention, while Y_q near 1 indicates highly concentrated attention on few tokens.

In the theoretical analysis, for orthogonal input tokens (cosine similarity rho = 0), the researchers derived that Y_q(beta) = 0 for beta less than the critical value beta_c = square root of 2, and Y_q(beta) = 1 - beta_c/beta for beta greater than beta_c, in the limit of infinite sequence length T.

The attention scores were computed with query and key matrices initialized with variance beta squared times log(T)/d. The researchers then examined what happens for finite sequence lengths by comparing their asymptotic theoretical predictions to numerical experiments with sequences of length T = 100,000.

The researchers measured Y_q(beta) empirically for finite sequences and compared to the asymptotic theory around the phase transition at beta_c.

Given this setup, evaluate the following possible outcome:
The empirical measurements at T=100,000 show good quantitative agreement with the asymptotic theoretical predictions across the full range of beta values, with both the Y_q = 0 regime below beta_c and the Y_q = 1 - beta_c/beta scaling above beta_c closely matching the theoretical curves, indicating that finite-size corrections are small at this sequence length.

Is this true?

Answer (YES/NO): NO